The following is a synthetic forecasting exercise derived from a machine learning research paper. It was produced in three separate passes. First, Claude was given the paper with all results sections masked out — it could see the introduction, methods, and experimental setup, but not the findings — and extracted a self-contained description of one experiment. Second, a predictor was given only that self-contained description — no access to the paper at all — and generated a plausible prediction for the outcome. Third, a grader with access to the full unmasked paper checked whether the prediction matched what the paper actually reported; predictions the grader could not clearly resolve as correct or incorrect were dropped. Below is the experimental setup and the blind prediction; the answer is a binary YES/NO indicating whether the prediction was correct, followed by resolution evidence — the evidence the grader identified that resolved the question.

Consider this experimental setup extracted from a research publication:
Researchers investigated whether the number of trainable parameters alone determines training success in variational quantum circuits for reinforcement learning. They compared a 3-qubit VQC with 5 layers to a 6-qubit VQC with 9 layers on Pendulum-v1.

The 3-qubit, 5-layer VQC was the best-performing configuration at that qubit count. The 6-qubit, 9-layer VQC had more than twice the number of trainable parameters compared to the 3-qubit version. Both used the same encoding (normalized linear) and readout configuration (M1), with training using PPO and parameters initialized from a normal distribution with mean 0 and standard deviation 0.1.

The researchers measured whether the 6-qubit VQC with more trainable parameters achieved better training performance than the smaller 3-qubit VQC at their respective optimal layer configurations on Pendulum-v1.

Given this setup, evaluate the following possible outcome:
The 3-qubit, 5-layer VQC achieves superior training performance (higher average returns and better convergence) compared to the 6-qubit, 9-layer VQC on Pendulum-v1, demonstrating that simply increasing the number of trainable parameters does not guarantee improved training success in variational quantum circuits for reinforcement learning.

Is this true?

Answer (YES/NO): NO